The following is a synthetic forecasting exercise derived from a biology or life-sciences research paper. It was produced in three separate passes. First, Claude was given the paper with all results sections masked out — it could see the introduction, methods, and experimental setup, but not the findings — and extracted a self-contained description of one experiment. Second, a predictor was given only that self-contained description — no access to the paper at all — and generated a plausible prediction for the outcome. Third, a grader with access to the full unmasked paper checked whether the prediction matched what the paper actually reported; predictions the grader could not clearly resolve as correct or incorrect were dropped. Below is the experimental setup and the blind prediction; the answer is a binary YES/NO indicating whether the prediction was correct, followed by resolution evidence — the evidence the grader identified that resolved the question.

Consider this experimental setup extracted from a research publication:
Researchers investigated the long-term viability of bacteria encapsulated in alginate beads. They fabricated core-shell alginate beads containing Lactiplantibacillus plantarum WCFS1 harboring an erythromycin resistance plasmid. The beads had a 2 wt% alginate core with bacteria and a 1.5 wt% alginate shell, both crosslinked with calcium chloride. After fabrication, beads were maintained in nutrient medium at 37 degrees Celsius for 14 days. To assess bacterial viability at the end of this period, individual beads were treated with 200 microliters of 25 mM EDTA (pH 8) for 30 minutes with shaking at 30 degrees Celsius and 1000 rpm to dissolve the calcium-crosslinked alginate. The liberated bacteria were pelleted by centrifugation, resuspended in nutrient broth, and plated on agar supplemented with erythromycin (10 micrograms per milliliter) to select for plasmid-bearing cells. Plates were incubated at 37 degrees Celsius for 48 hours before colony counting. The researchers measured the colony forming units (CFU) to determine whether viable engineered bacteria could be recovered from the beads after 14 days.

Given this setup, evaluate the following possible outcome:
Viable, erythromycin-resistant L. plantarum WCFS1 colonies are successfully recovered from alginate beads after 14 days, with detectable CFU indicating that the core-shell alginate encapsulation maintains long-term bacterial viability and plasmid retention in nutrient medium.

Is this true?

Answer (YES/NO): YES